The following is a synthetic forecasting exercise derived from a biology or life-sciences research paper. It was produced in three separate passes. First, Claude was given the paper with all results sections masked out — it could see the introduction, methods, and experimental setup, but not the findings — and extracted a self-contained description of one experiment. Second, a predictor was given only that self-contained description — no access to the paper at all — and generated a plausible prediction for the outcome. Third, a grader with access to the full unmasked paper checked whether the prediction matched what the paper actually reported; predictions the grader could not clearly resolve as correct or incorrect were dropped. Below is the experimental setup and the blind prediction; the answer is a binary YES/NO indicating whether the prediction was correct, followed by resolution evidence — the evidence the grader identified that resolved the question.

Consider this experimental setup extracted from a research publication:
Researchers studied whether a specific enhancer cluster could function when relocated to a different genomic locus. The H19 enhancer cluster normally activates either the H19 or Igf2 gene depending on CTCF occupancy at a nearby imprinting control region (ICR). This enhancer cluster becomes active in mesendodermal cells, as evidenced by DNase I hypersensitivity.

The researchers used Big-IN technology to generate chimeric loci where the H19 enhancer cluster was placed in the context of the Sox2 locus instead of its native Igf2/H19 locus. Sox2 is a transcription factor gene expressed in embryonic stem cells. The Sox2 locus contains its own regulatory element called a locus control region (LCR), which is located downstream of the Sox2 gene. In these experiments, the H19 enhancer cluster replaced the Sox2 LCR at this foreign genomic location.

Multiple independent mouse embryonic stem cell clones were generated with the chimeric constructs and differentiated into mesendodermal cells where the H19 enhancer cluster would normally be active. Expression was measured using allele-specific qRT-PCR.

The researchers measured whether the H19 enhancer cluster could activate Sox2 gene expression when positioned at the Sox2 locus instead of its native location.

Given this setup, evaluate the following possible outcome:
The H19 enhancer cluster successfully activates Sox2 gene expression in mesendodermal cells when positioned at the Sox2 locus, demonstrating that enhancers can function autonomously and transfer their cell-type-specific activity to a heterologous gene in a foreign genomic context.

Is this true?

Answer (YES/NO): NO